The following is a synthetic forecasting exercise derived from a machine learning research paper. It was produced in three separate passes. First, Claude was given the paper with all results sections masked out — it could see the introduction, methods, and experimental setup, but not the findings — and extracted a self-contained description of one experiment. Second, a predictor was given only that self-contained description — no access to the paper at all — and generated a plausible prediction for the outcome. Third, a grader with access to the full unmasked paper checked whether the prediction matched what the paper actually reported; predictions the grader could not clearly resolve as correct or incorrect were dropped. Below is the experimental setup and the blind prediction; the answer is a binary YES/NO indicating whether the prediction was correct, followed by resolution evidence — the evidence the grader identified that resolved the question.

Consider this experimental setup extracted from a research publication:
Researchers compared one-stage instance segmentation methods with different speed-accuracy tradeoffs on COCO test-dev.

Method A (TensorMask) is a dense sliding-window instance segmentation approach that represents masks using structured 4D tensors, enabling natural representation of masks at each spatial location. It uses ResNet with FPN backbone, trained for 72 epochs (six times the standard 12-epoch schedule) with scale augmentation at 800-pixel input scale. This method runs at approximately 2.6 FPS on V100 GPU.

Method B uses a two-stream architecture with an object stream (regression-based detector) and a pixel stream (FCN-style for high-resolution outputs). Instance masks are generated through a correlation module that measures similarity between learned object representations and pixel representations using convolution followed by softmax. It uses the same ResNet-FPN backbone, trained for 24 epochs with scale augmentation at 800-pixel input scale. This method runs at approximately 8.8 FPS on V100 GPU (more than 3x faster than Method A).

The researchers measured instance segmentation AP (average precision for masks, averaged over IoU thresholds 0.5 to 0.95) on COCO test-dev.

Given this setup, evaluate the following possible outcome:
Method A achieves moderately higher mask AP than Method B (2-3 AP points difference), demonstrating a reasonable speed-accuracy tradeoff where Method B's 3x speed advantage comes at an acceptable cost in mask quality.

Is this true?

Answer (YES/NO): NO